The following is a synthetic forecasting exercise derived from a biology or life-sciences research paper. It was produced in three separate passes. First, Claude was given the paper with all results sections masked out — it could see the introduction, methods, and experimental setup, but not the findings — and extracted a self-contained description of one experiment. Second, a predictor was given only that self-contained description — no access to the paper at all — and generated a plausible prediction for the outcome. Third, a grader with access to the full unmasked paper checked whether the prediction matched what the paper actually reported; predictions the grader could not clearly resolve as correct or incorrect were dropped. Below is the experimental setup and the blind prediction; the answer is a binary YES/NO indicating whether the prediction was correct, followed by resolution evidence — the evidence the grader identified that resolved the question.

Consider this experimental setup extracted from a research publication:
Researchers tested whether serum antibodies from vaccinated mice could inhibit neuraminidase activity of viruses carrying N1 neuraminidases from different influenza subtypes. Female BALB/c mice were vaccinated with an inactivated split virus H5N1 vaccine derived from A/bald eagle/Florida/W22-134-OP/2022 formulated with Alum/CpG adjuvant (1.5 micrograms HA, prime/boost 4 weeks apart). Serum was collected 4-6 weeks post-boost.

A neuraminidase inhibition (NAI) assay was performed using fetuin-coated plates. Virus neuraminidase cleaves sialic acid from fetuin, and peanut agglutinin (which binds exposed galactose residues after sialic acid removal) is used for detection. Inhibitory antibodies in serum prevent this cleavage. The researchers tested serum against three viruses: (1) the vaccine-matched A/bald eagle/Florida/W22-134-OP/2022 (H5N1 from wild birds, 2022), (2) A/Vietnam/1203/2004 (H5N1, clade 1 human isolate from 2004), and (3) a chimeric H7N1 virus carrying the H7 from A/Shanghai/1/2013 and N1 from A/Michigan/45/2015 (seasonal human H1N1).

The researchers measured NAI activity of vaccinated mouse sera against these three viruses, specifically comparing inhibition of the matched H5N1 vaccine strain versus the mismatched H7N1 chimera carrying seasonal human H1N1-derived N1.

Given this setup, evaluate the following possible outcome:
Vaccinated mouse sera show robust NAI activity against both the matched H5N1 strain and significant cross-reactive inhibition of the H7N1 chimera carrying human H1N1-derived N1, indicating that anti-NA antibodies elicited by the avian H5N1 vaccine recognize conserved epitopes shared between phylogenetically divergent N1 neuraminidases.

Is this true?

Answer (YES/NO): NO